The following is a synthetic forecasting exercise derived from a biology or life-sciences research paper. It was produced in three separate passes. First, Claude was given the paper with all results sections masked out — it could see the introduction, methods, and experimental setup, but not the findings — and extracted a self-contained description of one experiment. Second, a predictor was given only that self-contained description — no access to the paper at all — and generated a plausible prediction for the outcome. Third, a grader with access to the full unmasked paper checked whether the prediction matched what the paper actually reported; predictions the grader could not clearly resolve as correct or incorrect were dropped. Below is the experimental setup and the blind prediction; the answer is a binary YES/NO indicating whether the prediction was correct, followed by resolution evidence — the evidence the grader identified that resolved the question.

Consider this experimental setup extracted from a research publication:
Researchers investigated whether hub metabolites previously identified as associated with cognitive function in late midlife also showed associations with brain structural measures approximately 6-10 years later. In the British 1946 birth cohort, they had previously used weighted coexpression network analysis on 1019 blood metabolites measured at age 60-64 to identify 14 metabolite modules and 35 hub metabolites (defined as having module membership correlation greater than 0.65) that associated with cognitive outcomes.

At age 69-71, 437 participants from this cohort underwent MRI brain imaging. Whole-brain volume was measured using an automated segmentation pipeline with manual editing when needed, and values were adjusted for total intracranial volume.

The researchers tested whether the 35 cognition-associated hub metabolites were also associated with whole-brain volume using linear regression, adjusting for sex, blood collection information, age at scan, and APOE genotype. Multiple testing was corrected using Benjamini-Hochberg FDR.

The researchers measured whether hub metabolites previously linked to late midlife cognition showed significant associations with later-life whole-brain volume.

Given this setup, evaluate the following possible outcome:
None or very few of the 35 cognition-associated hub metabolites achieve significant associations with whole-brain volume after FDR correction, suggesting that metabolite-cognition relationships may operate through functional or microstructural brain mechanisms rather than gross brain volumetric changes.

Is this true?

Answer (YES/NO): NO